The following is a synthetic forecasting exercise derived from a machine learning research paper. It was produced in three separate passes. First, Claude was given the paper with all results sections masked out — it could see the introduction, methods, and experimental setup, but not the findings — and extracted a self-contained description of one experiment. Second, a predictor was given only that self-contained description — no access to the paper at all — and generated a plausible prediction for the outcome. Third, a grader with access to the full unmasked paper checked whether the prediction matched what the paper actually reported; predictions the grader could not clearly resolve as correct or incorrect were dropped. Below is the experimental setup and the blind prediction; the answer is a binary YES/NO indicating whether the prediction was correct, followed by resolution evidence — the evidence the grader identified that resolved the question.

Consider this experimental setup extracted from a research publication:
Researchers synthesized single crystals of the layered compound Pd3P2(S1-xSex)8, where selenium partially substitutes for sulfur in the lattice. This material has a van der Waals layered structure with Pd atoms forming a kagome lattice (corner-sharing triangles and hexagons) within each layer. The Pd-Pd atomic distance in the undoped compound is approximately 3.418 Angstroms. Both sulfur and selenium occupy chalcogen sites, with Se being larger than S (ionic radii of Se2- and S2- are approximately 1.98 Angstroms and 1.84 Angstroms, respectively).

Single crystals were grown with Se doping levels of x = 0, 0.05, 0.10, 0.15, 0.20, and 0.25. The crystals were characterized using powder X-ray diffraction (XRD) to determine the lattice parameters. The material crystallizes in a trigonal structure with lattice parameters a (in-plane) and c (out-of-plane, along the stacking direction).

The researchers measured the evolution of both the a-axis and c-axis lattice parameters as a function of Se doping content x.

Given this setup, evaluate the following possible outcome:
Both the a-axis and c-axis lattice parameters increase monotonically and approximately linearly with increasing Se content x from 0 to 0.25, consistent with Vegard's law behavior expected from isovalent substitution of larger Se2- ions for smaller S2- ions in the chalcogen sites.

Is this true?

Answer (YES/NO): YES